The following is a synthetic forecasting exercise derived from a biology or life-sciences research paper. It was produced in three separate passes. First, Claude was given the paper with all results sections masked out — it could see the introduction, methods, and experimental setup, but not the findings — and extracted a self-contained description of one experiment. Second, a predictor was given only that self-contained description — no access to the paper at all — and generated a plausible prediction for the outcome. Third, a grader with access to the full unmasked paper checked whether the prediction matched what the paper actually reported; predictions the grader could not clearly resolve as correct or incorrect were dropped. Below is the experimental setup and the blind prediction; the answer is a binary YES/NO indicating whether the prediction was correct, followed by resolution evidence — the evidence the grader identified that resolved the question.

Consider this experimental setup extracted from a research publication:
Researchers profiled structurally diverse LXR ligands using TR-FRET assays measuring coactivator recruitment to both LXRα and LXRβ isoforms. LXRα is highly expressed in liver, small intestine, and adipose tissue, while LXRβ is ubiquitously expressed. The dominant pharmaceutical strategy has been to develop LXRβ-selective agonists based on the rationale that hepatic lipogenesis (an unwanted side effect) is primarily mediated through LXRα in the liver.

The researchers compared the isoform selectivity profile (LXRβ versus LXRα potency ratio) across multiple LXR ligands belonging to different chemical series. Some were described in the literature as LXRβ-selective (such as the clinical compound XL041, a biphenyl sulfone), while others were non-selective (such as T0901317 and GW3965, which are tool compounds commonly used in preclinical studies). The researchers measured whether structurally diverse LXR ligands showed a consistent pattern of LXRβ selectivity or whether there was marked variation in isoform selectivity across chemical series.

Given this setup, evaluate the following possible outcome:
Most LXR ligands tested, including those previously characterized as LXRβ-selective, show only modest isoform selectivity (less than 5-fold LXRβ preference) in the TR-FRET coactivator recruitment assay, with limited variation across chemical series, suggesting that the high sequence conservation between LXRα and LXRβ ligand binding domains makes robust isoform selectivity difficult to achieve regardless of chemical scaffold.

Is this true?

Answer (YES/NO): NO